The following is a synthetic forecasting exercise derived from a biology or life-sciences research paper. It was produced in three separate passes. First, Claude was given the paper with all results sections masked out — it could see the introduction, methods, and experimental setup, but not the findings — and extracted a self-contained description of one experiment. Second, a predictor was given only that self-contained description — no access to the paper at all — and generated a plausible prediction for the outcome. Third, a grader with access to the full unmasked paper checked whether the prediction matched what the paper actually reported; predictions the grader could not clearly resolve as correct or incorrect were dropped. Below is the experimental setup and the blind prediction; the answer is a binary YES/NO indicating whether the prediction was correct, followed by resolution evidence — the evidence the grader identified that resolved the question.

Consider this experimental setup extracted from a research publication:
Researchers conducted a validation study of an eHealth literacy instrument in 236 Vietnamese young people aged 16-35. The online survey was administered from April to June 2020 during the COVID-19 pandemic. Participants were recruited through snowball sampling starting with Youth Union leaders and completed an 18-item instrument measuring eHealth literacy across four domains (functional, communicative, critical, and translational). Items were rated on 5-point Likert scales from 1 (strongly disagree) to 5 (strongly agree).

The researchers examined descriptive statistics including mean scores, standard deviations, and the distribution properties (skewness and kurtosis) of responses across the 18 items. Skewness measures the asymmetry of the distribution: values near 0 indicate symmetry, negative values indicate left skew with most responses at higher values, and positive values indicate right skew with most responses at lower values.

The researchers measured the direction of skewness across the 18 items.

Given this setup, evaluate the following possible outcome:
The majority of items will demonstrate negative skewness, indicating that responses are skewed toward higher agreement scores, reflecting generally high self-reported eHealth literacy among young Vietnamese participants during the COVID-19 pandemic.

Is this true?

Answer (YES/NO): YES